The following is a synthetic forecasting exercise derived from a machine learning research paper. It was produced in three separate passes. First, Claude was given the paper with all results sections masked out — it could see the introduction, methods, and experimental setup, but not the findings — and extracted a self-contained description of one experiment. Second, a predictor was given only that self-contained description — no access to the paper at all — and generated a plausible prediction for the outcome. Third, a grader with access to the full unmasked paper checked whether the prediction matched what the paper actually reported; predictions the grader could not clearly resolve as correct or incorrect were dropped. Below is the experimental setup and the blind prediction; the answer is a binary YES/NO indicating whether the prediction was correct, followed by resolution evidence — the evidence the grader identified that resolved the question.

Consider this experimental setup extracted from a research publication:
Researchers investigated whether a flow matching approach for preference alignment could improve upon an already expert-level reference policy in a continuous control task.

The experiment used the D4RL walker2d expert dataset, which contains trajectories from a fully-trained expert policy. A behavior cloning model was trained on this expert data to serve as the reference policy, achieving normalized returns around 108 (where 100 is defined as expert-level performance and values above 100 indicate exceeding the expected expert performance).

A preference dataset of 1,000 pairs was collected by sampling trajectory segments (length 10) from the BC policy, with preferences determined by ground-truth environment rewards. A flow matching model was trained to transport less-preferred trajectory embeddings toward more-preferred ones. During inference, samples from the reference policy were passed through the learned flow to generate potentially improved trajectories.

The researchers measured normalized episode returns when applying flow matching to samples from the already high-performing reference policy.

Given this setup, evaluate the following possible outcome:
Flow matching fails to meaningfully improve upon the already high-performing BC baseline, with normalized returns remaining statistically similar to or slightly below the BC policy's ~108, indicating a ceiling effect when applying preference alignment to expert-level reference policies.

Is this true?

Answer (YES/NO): YES